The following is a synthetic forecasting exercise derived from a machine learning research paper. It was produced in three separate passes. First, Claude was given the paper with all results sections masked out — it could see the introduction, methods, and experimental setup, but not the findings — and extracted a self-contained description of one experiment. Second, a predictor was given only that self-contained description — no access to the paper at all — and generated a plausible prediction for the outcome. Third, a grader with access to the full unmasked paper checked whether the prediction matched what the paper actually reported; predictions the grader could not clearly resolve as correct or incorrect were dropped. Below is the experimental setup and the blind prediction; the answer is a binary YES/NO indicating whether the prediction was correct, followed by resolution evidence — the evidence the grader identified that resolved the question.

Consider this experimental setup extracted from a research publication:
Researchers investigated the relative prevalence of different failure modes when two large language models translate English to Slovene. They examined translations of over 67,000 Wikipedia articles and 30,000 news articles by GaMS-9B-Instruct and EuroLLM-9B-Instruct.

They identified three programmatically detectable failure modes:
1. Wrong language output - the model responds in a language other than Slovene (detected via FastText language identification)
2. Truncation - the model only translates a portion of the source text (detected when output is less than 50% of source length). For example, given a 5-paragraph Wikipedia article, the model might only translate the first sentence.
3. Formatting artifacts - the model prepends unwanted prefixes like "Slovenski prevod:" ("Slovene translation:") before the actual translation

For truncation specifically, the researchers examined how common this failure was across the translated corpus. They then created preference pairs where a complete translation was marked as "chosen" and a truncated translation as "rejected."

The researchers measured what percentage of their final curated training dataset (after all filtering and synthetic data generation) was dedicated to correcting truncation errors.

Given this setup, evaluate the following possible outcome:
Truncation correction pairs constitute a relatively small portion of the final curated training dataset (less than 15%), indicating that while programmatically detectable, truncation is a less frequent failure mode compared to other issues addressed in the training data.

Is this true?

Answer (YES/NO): YES